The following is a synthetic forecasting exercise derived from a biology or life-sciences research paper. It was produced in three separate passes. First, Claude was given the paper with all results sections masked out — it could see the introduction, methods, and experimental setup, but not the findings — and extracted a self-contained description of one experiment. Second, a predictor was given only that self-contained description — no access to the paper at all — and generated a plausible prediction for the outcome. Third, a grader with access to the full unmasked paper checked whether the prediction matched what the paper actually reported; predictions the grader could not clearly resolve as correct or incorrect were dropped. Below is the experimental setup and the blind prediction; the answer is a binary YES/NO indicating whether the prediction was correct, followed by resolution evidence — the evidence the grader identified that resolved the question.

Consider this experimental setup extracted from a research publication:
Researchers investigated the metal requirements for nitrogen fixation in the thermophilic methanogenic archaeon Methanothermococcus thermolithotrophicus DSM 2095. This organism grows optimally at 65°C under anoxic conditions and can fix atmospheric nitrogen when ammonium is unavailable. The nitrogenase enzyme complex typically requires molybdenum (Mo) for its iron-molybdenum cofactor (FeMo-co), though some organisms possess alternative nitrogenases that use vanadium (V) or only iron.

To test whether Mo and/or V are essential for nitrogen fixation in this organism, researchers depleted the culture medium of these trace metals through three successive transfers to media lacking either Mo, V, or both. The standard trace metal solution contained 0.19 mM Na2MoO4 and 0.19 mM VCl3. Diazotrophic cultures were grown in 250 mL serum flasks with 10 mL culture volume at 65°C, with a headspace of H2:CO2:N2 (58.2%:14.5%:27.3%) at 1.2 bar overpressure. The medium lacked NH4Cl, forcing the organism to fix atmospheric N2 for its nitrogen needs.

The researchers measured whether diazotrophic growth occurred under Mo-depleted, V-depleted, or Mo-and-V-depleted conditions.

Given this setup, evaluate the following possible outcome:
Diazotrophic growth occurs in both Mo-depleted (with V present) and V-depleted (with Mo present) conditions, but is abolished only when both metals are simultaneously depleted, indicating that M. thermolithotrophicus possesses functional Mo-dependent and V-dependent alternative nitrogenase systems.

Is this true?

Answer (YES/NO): NO